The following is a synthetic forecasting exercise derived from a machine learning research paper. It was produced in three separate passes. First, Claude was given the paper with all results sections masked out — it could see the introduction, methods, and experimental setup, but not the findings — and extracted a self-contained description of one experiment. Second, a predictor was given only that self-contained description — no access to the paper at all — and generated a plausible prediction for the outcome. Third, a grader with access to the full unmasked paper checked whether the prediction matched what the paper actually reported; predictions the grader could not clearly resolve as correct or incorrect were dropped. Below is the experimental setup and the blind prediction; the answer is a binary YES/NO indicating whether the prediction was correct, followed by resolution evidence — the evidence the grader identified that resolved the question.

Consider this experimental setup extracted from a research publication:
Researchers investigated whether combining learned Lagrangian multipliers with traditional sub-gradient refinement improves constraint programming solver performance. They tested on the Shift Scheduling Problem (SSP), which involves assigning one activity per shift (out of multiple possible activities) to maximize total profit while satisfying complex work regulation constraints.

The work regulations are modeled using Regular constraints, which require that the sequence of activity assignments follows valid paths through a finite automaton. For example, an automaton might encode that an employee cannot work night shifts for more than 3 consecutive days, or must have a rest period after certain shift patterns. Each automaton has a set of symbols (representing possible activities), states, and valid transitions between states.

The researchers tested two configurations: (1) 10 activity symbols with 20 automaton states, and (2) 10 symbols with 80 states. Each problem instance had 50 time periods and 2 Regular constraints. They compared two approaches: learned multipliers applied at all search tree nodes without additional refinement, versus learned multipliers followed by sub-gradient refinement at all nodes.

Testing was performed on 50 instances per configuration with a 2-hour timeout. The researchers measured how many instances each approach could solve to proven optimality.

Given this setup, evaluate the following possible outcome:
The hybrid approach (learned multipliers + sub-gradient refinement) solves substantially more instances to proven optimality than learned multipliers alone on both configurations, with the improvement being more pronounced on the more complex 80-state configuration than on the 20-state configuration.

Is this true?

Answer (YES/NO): NO